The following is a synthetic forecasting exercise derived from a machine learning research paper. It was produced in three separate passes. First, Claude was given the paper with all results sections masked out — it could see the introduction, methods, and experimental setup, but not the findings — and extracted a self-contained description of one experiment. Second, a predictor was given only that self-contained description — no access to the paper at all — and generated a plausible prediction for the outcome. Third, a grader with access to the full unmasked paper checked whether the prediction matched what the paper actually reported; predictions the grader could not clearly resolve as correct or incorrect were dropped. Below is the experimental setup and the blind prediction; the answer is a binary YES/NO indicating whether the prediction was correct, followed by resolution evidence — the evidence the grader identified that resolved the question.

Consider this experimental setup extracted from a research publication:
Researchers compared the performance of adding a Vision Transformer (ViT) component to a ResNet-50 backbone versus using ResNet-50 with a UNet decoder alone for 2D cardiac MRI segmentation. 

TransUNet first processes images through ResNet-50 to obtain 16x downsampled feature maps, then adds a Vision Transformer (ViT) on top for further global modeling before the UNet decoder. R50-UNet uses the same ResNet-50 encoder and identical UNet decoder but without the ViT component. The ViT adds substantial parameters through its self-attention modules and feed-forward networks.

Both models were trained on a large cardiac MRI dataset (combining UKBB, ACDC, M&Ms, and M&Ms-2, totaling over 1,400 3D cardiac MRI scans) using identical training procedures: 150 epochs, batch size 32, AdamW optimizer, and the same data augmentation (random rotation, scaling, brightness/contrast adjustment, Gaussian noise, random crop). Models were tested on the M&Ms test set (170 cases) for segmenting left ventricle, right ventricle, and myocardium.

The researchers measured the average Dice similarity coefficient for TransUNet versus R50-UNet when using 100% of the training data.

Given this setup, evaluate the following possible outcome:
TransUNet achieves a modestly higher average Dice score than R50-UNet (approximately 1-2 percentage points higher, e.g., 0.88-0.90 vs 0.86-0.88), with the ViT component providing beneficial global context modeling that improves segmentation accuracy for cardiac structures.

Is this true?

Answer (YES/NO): NO